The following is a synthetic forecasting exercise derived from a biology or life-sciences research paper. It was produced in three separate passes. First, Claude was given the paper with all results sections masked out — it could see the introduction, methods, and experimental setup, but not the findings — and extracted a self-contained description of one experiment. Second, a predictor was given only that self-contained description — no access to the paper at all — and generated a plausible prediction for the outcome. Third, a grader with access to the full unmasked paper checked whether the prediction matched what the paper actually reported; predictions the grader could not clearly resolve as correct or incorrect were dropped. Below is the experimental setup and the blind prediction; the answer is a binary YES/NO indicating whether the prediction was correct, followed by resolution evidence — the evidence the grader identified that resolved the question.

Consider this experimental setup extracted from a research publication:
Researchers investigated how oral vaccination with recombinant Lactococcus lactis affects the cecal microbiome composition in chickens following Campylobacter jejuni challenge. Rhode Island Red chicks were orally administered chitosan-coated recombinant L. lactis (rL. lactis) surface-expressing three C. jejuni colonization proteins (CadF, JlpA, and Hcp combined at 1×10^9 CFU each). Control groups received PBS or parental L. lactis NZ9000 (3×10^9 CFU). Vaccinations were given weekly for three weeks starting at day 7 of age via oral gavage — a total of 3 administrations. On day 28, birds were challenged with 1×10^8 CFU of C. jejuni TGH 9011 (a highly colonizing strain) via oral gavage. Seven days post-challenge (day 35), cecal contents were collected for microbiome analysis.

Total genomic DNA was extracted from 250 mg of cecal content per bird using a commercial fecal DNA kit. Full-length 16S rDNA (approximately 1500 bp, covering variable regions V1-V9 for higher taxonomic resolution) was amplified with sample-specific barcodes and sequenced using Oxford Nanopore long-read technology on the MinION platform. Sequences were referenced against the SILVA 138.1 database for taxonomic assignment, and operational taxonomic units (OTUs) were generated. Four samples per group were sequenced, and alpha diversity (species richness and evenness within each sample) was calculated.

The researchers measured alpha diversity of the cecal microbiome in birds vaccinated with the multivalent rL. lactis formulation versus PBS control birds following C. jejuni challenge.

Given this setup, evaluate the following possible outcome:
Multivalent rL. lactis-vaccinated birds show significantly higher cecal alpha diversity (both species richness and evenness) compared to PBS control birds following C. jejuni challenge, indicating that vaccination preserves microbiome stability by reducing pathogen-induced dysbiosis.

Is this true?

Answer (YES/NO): NO